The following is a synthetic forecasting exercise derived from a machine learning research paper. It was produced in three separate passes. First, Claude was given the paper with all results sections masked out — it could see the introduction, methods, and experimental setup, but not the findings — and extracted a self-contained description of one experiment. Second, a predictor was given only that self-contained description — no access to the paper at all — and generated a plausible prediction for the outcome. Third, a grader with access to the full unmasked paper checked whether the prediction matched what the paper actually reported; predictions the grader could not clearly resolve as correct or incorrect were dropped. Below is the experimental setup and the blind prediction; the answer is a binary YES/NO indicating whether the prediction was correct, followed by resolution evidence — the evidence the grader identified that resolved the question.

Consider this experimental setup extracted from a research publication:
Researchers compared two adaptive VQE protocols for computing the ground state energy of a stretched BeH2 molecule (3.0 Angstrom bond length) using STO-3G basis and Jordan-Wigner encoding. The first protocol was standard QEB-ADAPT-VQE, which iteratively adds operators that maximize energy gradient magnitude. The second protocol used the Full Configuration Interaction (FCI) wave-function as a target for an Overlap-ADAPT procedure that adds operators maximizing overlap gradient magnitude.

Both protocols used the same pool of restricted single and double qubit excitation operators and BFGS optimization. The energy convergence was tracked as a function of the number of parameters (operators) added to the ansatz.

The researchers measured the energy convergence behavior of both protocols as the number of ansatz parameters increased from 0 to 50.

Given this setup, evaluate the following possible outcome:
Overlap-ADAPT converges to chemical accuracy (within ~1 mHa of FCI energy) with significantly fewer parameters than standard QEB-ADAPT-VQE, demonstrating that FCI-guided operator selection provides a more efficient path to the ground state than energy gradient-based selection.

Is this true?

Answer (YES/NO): YES